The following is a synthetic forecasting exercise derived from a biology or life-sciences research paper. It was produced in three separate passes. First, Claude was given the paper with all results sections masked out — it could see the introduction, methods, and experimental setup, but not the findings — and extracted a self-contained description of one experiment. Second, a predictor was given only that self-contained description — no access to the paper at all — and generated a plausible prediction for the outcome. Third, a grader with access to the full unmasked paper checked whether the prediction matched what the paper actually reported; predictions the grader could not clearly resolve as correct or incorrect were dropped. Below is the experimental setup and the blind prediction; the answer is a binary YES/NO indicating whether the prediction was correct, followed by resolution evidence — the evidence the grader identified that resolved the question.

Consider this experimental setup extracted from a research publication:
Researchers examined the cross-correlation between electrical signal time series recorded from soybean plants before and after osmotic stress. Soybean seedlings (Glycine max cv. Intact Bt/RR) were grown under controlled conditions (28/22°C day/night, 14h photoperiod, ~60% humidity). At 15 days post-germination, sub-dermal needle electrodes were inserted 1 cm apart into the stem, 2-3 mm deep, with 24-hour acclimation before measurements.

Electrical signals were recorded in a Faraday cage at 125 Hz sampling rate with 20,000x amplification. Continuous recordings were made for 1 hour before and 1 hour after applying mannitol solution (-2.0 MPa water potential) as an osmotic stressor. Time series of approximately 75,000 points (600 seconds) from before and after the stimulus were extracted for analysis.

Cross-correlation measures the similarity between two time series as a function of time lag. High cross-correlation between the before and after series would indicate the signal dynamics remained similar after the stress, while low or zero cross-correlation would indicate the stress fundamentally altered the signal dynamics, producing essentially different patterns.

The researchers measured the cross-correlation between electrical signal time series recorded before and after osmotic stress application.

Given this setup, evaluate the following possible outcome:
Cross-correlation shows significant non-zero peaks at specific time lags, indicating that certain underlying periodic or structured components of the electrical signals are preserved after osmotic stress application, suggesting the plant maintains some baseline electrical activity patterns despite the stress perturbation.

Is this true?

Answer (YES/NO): NO